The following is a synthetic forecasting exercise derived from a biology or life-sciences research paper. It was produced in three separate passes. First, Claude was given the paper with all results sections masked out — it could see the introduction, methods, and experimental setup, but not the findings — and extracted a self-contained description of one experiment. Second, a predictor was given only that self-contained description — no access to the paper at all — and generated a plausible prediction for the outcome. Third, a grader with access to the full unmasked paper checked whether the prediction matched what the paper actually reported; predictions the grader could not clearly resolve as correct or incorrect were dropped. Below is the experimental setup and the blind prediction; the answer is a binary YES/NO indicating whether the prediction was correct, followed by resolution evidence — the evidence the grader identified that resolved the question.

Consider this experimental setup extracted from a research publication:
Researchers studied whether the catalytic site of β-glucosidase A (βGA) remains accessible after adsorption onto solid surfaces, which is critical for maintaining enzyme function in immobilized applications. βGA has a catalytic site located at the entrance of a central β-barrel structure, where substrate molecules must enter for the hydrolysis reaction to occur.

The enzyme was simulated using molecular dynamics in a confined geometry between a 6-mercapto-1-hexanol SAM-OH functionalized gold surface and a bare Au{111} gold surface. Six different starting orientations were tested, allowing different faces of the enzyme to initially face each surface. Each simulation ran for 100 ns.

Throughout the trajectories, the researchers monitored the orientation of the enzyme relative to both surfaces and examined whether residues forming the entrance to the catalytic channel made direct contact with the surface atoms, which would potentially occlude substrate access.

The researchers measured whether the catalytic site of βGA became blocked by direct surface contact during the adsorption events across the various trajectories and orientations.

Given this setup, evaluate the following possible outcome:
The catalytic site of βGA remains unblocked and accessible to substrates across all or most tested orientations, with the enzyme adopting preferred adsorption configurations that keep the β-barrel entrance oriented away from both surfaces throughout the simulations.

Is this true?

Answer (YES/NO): YES